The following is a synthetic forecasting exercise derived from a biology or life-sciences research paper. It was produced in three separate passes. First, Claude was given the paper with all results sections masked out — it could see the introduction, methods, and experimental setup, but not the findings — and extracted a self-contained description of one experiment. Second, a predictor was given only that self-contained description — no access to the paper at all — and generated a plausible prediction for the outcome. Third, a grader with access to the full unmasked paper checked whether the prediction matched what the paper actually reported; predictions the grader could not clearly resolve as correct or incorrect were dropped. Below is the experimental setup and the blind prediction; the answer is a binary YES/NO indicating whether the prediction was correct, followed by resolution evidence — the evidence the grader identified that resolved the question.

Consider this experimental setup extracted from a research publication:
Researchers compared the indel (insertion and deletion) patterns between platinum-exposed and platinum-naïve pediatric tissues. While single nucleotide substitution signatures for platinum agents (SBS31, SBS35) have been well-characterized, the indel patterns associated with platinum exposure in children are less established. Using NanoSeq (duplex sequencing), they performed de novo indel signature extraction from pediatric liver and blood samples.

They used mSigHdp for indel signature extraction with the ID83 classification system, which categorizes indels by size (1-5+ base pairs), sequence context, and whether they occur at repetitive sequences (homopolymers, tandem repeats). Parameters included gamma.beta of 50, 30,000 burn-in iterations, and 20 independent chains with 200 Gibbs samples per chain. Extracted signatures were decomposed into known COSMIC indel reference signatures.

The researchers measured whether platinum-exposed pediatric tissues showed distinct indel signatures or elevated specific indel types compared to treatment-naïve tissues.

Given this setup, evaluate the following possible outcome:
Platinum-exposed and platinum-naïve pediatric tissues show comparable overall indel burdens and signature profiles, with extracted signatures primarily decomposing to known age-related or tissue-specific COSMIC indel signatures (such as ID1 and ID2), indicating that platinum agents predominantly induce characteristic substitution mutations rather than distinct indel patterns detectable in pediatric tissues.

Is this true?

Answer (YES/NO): NO